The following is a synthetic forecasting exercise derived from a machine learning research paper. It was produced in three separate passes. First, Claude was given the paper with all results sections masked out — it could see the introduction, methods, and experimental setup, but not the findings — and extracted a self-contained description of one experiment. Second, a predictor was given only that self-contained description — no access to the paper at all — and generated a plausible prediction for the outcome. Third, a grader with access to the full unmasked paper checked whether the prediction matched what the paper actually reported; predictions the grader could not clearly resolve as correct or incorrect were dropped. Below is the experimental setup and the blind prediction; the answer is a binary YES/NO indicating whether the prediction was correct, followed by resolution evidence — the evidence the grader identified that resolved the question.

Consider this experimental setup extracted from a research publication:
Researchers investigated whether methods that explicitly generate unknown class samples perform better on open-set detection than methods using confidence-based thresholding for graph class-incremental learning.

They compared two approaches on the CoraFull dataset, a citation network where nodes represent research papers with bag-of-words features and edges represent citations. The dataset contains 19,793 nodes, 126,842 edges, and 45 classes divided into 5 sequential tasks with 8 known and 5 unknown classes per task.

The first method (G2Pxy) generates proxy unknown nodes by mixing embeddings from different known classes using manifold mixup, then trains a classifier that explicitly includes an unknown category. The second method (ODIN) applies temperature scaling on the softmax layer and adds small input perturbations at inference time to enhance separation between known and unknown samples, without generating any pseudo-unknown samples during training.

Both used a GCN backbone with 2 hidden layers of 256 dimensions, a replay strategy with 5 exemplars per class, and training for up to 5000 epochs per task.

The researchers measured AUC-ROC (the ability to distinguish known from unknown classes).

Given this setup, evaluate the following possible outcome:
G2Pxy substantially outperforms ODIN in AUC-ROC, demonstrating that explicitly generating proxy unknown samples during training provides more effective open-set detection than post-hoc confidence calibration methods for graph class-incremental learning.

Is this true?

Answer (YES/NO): YES